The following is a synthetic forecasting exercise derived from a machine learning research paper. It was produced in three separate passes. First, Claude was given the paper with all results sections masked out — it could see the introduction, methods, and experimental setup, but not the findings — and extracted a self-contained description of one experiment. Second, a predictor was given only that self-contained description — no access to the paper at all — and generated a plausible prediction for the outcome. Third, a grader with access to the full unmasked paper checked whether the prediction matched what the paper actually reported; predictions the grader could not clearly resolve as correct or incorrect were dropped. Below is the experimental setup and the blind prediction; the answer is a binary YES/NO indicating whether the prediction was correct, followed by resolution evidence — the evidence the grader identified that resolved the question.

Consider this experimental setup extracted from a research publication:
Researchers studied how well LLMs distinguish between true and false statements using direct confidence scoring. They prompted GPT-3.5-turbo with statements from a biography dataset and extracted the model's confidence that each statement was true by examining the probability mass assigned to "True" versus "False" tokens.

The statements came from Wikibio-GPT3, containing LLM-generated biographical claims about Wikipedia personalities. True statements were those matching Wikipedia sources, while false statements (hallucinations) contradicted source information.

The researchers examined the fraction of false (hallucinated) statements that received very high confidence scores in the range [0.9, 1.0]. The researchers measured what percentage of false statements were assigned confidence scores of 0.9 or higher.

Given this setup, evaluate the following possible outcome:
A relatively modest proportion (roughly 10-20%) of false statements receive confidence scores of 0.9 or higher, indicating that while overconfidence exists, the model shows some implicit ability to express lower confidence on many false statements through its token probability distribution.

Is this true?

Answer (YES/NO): NO